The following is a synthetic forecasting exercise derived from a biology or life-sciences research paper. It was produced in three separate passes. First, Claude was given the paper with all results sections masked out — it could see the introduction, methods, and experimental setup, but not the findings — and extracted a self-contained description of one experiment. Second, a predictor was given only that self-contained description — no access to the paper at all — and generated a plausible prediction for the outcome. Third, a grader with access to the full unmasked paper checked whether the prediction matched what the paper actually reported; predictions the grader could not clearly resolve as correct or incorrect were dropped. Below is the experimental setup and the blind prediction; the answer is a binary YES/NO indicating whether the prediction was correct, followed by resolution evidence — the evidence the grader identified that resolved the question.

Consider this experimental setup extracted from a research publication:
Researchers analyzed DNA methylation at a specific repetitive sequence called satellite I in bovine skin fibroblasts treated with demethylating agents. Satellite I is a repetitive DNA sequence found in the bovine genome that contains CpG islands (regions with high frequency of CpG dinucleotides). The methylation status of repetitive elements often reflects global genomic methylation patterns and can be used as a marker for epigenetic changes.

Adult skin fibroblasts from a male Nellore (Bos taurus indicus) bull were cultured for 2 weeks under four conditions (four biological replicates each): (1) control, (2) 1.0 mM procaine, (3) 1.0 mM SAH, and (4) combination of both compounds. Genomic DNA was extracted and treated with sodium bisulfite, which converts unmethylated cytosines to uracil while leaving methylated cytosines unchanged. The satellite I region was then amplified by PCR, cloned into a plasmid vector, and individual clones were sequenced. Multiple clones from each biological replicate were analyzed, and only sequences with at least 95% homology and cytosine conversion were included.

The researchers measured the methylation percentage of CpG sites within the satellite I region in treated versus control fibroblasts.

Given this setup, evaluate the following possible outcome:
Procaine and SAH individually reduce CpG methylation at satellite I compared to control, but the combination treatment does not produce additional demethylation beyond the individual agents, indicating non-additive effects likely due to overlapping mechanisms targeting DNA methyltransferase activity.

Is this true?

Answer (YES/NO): NO